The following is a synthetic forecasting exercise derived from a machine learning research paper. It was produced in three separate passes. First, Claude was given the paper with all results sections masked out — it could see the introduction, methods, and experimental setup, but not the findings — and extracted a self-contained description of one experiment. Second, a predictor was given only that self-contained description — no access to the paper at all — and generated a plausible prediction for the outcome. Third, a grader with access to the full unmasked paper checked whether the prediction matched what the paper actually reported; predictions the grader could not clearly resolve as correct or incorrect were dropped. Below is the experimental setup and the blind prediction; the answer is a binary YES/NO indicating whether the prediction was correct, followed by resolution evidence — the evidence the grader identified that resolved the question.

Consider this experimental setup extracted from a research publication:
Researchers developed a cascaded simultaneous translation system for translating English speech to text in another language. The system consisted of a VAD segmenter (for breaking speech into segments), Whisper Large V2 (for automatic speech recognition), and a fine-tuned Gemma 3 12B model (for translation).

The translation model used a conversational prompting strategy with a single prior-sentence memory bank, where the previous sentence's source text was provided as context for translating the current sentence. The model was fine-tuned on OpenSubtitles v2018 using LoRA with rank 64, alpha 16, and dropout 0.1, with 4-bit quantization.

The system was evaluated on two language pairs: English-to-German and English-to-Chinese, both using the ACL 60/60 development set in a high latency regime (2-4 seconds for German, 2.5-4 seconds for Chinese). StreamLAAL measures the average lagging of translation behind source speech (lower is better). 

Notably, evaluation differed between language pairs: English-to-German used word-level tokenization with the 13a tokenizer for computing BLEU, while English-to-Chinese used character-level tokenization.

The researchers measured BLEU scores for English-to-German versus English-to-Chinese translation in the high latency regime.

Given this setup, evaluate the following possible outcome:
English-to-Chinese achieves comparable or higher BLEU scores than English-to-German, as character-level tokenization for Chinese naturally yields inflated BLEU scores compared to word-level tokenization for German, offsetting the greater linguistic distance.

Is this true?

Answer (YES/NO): YES